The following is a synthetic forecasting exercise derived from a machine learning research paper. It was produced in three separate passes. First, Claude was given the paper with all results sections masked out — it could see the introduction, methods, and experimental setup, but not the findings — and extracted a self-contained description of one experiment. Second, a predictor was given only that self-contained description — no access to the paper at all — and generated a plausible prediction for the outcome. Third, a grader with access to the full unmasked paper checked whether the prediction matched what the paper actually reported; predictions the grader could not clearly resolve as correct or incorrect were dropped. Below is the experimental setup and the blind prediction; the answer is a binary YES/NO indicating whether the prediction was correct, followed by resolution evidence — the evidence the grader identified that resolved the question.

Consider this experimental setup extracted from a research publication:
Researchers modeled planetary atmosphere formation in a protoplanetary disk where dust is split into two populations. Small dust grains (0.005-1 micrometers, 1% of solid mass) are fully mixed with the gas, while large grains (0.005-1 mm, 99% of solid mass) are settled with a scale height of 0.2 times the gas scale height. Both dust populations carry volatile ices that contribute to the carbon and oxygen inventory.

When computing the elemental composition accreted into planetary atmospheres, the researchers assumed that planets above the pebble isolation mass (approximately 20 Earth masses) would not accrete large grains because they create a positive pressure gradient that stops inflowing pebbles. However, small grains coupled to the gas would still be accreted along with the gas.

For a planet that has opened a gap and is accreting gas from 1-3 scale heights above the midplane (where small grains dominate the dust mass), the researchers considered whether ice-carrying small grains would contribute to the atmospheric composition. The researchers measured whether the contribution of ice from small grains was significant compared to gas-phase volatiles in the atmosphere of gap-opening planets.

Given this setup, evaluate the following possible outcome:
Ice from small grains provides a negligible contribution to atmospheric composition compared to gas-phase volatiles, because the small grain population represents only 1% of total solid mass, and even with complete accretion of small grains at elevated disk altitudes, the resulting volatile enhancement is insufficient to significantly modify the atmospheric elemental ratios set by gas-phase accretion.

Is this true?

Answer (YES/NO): NO